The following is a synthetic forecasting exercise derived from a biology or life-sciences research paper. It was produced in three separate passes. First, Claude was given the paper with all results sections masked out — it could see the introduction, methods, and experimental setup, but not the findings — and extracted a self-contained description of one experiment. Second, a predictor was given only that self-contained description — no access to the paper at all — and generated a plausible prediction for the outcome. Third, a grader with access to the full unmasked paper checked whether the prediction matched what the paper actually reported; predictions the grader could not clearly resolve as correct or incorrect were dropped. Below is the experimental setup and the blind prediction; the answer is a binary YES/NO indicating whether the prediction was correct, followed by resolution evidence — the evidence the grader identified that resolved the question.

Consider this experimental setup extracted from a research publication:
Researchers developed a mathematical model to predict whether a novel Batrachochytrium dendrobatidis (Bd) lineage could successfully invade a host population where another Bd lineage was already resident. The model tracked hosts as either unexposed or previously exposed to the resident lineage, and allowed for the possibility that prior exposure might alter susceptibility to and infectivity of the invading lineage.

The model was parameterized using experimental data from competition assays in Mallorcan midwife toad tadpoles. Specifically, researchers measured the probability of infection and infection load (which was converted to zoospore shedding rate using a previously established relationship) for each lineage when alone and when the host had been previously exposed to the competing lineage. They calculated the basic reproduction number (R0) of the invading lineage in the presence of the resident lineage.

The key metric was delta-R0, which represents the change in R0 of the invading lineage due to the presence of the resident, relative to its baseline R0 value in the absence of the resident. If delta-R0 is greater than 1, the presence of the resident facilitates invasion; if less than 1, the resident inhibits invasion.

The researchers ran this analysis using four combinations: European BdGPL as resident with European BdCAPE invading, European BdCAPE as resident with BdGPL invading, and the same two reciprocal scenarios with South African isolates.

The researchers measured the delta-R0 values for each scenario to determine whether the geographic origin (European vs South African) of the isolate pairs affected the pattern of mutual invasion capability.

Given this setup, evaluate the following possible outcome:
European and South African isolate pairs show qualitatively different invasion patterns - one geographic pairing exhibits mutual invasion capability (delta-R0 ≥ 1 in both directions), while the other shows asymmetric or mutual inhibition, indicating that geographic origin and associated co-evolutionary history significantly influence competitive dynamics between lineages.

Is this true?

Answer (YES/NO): YES